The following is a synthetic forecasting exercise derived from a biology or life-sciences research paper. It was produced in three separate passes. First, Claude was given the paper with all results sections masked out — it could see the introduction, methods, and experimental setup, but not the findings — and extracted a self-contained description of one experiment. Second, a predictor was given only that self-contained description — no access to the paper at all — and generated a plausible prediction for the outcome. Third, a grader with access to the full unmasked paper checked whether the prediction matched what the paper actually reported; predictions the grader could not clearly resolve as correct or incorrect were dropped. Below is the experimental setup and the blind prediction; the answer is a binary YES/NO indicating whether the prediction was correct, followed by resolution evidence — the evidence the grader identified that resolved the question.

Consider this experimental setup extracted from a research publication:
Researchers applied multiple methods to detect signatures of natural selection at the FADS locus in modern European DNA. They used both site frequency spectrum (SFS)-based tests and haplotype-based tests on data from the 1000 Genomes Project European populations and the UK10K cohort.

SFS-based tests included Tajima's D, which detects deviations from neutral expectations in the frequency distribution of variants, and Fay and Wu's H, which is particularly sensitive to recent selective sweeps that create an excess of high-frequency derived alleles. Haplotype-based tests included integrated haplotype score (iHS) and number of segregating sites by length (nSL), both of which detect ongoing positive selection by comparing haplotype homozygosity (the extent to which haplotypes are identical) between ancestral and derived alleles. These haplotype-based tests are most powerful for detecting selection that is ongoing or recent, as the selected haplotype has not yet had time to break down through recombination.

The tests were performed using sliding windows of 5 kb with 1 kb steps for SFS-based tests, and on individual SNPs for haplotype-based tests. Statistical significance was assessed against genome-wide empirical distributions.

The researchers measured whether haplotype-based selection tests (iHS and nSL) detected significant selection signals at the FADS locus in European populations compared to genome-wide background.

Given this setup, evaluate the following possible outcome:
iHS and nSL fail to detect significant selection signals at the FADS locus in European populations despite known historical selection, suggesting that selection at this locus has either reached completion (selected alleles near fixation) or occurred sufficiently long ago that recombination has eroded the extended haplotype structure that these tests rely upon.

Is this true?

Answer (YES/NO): NO